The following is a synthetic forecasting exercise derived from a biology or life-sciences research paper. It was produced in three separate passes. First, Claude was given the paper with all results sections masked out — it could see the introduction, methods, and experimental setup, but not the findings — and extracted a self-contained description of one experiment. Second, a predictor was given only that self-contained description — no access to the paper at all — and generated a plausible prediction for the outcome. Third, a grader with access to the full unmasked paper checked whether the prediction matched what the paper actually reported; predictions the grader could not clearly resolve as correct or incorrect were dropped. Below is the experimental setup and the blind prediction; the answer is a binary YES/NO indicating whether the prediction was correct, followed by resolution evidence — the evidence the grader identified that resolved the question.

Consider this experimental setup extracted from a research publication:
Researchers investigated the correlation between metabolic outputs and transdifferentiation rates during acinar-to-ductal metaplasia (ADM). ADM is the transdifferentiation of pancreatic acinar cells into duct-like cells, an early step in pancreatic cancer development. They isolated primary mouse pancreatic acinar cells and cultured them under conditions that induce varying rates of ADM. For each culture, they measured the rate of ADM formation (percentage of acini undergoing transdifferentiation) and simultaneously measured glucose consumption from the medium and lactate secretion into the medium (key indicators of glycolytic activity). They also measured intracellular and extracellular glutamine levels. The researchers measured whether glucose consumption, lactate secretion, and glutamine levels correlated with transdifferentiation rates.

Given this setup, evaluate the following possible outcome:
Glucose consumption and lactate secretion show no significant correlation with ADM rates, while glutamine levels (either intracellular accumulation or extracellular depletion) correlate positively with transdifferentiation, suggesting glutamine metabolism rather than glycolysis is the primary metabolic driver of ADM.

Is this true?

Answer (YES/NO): NO